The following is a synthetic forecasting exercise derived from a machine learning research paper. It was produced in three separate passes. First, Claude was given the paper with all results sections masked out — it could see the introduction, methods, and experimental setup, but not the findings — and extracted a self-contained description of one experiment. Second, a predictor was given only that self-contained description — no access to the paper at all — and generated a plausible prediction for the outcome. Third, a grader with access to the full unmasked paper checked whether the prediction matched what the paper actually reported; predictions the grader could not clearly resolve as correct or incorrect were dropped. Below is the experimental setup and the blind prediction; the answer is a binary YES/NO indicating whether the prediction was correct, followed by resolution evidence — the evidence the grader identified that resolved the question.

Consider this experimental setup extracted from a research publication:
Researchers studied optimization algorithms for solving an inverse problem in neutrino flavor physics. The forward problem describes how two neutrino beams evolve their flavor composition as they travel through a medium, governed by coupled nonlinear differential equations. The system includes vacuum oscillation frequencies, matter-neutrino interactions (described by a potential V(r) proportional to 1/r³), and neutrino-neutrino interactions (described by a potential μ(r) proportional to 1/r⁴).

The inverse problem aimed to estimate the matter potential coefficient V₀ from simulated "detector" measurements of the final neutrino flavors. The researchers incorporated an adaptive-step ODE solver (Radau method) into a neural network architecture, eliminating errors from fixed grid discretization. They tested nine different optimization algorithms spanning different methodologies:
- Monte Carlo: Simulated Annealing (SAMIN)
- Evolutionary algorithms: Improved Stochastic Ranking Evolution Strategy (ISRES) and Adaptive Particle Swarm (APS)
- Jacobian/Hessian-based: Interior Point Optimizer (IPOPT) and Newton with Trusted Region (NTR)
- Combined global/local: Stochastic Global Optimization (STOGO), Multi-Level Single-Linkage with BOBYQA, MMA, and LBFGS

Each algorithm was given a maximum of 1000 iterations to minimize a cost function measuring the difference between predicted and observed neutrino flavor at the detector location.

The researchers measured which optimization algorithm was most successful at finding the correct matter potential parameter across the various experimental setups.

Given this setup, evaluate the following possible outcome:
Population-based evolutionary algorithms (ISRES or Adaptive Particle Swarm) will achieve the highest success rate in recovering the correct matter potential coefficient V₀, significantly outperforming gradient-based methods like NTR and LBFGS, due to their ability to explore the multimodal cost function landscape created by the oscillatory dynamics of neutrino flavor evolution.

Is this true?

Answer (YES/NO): YES